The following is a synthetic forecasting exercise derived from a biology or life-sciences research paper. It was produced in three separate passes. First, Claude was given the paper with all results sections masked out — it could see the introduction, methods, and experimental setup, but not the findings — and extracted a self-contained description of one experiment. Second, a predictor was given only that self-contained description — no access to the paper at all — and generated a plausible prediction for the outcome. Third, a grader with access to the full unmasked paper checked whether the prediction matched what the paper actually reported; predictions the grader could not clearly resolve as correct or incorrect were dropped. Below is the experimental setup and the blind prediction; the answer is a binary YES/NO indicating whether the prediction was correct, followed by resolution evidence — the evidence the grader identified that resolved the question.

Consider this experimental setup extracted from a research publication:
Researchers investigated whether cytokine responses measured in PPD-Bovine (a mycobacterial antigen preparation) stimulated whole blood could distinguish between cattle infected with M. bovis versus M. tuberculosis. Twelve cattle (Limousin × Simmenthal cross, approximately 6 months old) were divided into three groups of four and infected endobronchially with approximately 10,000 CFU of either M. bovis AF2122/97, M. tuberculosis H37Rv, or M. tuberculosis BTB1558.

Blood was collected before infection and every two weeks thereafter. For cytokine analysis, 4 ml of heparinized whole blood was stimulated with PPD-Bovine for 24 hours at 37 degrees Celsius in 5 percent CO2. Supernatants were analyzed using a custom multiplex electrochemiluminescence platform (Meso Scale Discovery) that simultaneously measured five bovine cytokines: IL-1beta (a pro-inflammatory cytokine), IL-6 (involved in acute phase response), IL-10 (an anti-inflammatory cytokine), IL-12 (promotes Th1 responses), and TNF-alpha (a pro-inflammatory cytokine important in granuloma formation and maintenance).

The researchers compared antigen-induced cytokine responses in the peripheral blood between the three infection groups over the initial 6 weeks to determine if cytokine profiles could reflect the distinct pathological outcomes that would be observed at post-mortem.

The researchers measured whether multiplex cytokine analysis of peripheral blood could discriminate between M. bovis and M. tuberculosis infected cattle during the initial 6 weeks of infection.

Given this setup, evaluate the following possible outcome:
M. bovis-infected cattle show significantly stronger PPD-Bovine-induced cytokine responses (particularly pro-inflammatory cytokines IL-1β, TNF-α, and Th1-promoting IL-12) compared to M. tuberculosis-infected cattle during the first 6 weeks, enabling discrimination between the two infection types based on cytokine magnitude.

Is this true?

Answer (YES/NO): NO